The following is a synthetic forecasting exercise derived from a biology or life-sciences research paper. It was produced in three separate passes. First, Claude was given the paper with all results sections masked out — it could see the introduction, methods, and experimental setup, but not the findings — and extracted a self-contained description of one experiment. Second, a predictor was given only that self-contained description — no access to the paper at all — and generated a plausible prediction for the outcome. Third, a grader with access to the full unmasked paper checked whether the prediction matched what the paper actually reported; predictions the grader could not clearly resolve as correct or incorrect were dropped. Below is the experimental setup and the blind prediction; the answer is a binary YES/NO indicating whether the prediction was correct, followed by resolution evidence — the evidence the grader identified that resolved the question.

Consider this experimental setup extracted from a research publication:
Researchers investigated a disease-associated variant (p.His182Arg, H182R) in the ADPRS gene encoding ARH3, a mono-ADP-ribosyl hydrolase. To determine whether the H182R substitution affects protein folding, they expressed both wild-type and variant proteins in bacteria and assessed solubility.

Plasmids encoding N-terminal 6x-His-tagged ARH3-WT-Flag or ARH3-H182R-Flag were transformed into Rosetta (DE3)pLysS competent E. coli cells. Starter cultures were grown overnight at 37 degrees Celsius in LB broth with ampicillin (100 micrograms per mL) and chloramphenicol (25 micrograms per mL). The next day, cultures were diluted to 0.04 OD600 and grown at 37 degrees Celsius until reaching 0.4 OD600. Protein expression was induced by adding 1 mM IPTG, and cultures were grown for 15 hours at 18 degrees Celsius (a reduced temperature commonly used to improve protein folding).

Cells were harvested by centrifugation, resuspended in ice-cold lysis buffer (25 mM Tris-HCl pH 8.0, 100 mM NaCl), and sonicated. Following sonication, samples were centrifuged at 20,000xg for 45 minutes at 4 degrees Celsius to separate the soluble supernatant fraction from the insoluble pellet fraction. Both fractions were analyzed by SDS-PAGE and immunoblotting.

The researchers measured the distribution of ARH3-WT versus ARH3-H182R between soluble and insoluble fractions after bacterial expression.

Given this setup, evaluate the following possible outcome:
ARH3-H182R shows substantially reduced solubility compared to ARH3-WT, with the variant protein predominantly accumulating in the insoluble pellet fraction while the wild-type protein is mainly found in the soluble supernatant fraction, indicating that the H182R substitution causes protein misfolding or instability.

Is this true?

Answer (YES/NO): YES